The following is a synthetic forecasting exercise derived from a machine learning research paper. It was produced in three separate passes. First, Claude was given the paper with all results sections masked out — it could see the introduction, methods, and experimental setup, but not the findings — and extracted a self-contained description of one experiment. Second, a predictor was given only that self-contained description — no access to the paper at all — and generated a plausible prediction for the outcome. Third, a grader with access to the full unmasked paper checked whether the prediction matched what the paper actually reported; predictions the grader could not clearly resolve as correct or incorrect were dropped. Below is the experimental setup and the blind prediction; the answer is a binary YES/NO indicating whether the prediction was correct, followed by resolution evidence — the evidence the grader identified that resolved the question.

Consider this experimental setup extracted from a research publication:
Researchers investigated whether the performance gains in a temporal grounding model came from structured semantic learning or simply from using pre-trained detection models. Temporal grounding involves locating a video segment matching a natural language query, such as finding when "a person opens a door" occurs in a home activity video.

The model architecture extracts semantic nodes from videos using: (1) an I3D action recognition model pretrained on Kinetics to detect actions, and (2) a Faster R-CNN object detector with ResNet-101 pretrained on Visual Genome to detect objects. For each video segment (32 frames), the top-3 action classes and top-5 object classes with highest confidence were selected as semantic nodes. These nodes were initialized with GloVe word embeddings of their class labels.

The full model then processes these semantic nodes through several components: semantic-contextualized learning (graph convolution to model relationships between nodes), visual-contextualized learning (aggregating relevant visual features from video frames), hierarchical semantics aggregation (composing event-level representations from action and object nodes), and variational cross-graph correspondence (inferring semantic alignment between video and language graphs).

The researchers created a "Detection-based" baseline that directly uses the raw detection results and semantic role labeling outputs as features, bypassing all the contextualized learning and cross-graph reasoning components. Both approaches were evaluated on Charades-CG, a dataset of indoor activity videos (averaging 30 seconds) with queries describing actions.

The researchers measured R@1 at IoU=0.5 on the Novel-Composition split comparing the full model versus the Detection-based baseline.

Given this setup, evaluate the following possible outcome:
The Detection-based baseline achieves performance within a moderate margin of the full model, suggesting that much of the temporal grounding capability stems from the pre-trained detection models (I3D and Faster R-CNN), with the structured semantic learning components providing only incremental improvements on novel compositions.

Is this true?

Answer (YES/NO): NO